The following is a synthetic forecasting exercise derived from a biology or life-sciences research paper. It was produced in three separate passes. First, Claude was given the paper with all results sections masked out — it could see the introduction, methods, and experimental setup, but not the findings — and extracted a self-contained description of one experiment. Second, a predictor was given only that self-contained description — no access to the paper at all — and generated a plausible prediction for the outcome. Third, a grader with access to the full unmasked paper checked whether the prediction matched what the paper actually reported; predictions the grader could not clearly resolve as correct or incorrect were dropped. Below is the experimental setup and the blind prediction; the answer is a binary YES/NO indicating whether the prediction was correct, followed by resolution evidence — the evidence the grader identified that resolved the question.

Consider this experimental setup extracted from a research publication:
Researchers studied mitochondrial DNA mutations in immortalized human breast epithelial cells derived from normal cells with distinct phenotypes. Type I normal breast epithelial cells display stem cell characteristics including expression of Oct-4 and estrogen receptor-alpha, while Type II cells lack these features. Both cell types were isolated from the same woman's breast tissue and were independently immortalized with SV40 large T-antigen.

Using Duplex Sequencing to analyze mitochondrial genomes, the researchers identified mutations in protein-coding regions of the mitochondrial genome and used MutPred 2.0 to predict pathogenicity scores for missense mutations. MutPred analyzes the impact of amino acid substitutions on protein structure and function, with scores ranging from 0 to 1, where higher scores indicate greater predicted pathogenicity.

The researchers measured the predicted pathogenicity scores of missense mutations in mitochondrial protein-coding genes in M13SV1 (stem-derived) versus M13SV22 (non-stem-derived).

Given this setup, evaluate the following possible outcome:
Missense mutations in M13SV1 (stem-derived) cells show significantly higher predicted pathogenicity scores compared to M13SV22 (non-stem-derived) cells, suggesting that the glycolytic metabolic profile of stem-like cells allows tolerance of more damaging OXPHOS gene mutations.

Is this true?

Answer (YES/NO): NO